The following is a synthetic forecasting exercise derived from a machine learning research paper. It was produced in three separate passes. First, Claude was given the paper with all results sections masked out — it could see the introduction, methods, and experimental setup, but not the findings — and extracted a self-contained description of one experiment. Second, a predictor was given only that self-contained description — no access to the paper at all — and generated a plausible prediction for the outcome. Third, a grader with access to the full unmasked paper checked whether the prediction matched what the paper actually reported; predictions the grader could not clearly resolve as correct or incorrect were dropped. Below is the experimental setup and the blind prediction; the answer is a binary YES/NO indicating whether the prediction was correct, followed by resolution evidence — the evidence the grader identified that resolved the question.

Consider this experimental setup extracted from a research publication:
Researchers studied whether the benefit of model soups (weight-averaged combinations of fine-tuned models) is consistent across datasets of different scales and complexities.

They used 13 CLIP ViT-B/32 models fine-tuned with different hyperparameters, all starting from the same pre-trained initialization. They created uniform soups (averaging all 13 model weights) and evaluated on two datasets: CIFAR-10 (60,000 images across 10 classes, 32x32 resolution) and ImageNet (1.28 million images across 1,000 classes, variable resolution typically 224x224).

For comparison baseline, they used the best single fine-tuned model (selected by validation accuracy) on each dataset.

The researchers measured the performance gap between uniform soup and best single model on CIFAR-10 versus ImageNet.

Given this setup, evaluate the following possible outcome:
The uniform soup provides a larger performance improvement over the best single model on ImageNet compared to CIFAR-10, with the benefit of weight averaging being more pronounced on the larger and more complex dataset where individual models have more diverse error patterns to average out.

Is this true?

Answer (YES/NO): YES